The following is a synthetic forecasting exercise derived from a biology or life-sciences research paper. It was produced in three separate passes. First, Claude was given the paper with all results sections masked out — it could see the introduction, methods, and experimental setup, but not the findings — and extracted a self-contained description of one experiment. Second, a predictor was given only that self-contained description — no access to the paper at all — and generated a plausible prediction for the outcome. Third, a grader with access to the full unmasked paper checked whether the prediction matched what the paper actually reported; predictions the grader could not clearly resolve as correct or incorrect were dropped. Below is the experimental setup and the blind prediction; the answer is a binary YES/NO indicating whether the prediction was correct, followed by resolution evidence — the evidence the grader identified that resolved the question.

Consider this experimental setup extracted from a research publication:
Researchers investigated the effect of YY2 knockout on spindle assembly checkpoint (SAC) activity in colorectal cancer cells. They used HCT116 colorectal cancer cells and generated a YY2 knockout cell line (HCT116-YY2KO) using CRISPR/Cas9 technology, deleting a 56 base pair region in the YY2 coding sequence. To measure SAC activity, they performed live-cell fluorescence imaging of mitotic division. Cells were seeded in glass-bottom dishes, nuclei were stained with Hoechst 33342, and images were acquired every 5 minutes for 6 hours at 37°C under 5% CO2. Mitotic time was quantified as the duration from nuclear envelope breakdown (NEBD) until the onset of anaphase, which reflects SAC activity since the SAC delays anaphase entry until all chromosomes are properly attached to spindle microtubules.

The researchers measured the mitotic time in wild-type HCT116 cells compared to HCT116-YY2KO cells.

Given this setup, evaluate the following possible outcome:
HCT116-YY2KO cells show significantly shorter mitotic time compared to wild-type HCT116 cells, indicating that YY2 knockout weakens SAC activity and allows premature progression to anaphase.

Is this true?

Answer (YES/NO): YES